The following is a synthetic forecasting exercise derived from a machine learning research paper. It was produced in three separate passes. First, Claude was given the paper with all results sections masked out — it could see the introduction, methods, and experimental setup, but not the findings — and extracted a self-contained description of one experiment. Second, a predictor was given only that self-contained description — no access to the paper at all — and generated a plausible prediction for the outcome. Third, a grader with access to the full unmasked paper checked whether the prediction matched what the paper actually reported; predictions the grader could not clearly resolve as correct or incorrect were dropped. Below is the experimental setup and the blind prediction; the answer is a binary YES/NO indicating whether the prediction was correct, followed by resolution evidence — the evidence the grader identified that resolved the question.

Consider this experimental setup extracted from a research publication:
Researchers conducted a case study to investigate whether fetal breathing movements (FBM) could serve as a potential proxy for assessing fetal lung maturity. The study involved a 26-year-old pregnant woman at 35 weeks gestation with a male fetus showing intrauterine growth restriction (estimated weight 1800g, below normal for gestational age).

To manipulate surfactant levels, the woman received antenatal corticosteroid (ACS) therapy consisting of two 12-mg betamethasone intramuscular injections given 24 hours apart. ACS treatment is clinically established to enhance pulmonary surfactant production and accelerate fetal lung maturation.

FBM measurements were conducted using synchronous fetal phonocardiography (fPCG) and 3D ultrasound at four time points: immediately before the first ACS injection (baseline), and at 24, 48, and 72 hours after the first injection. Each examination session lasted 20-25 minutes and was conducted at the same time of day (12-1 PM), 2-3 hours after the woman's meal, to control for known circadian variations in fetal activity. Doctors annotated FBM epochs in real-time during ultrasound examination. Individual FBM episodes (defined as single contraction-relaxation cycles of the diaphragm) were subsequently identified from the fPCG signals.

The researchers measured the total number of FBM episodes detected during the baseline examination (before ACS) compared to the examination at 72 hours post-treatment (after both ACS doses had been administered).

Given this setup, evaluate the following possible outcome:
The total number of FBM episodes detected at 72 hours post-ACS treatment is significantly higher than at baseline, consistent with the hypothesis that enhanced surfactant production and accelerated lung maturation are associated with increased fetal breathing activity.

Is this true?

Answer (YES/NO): NO